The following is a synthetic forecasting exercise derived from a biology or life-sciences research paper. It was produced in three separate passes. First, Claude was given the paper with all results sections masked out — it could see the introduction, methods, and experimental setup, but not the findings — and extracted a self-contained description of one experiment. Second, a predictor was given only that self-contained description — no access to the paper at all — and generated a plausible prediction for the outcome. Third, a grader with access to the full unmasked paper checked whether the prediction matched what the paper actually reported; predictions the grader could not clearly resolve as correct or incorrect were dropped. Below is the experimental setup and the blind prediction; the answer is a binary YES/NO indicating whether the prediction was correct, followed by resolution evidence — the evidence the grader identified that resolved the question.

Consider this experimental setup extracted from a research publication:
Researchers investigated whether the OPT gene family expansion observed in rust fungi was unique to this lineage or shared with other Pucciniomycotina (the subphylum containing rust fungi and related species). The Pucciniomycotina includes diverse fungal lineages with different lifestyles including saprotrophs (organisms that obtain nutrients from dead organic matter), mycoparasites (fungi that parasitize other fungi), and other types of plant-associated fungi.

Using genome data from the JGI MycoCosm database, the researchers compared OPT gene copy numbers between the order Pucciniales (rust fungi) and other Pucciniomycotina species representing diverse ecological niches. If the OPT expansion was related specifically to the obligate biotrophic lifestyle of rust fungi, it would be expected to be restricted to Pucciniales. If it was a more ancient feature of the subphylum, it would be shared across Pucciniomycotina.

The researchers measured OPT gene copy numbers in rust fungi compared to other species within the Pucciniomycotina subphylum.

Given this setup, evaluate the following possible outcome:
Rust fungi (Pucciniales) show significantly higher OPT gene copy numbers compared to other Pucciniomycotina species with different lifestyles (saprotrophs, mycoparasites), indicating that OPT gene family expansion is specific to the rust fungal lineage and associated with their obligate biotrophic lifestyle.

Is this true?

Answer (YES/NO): YES